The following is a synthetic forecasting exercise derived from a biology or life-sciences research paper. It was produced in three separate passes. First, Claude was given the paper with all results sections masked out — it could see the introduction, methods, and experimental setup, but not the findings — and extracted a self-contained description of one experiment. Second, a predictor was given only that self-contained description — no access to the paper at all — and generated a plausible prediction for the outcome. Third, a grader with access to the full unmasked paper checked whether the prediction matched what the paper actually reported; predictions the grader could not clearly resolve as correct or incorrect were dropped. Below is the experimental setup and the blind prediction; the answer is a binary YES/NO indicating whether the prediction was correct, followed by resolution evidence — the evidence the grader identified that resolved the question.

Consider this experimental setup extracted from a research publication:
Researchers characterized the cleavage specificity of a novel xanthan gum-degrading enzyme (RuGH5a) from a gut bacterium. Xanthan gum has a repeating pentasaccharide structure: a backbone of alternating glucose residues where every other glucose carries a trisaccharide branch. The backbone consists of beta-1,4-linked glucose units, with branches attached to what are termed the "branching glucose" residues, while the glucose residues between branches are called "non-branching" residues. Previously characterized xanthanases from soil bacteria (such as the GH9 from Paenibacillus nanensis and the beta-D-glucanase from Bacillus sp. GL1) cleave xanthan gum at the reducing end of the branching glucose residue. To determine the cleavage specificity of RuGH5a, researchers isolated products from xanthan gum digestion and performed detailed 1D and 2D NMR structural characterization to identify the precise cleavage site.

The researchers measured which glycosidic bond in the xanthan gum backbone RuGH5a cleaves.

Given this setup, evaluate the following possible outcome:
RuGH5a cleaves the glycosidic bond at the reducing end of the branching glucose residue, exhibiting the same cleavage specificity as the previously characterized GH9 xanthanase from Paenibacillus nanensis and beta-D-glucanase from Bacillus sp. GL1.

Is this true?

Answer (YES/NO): NO